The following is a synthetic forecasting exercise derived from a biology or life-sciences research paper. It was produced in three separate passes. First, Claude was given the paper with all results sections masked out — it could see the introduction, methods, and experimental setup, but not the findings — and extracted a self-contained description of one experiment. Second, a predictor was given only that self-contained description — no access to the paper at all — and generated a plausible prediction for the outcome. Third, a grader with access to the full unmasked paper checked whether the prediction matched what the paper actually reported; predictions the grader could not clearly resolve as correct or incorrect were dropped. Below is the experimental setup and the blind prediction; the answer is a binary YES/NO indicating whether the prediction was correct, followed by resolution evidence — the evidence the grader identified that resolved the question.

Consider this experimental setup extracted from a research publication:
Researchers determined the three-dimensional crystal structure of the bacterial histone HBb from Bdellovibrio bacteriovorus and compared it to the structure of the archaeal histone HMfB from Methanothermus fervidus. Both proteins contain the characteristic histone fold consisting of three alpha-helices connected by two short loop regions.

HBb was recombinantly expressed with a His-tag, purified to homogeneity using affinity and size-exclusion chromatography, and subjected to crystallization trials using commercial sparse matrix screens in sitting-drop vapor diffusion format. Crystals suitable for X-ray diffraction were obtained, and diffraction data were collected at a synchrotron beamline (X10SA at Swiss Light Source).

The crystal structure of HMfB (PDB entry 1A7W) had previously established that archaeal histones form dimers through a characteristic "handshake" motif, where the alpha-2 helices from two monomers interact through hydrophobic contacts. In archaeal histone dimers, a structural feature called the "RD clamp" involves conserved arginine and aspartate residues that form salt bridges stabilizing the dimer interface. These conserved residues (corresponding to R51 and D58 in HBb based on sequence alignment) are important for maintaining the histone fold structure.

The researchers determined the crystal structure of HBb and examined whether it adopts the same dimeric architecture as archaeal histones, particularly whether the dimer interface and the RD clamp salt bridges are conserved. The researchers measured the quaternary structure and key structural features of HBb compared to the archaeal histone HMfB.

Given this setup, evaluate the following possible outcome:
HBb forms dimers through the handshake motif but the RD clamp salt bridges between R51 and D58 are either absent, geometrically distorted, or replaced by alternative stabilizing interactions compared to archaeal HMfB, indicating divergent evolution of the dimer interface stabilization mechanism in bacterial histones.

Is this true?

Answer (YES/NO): NO